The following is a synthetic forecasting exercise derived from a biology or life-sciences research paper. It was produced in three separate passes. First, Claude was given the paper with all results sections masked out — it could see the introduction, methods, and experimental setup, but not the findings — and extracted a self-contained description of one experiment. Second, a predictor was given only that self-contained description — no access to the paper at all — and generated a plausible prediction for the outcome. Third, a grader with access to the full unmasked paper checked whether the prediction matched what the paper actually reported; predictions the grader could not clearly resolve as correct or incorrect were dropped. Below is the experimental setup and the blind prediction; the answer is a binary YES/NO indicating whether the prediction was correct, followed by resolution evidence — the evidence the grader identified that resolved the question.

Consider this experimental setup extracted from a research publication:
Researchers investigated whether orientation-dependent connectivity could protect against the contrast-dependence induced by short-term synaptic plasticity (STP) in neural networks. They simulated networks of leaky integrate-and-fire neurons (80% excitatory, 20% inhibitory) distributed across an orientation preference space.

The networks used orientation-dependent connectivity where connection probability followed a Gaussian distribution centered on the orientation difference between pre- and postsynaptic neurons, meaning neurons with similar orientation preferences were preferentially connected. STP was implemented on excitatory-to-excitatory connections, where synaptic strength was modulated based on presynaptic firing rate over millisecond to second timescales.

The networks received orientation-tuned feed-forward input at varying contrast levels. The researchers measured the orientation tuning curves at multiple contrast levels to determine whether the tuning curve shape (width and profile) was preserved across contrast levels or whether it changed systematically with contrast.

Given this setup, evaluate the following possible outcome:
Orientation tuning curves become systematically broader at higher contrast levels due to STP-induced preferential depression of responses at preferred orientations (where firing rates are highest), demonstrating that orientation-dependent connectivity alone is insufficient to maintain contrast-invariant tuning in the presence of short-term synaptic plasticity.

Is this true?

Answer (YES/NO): NO